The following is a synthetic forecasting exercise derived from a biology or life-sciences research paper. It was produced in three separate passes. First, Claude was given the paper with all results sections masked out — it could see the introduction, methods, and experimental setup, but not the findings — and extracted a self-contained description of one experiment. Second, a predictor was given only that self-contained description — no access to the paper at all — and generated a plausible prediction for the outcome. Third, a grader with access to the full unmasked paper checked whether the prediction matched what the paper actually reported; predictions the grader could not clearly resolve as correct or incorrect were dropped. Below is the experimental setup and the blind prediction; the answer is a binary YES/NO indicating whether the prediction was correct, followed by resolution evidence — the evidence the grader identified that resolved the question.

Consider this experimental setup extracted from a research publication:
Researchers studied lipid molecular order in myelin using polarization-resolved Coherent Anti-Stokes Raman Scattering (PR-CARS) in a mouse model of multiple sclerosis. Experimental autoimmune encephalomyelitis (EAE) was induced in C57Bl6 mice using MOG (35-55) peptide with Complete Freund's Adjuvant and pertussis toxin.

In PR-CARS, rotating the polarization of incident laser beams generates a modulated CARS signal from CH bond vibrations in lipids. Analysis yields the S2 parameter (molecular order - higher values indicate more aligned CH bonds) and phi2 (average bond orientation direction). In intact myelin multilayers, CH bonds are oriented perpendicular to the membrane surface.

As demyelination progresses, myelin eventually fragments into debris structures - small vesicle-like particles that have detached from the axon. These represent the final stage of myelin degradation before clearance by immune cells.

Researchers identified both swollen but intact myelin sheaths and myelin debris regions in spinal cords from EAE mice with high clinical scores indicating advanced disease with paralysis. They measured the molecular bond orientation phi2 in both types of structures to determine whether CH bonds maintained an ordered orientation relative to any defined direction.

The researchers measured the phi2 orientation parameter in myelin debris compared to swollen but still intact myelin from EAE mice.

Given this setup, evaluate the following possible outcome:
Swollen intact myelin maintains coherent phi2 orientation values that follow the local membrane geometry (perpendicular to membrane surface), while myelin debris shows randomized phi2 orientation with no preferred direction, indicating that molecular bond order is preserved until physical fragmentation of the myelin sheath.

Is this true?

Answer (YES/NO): NO